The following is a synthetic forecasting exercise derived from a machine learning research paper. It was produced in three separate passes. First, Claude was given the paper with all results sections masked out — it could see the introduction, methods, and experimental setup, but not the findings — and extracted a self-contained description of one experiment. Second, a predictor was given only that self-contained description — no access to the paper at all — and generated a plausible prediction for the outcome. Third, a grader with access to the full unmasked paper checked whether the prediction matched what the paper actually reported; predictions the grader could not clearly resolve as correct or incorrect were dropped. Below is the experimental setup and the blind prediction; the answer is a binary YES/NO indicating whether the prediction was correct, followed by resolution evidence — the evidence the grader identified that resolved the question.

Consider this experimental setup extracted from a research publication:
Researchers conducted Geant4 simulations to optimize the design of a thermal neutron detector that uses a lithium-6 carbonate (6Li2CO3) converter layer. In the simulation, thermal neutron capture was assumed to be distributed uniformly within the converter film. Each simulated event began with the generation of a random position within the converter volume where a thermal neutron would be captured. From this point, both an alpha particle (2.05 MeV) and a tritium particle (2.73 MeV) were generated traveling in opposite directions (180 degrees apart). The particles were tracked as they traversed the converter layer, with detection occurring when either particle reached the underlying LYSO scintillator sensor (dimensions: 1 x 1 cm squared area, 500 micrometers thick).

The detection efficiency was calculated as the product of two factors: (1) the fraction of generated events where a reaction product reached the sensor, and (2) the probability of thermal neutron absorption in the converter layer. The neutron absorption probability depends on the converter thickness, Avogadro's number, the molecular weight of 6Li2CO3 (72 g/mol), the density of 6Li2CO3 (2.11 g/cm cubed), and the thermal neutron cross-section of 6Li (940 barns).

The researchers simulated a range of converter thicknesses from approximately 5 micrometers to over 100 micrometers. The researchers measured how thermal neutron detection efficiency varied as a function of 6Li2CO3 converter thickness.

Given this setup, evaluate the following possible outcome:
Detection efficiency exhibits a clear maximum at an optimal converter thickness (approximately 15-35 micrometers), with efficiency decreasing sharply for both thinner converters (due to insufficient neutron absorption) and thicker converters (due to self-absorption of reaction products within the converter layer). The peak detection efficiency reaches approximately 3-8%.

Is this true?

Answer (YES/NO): NO